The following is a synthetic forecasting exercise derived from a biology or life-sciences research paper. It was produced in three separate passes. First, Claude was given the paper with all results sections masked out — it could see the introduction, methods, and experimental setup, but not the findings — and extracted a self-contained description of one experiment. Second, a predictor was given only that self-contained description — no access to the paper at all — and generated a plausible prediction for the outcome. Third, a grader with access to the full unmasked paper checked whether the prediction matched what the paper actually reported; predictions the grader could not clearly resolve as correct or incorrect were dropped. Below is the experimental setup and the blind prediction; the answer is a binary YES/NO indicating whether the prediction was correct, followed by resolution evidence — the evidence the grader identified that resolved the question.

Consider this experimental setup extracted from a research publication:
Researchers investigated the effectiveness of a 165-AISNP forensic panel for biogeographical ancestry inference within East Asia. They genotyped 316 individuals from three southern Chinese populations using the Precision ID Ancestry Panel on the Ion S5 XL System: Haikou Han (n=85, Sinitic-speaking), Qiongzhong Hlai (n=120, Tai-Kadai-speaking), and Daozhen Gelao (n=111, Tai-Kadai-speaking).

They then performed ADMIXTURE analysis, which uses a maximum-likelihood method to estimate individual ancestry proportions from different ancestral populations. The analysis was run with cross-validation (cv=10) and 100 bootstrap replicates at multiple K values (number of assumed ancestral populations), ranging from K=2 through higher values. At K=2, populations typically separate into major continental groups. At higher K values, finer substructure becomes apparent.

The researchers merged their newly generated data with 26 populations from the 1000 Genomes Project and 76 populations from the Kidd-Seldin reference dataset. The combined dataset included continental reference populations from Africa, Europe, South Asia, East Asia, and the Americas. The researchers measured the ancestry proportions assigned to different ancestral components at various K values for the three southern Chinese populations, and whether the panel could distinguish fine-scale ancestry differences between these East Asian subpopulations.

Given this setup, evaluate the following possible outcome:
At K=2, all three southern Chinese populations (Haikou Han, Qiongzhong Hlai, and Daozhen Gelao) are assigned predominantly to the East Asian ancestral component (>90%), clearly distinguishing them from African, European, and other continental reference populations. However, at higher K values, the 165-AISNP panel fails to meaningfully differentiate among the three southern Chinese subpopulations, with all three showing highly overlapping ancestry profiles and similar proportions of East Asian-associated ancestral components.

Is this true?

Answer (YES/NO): NO